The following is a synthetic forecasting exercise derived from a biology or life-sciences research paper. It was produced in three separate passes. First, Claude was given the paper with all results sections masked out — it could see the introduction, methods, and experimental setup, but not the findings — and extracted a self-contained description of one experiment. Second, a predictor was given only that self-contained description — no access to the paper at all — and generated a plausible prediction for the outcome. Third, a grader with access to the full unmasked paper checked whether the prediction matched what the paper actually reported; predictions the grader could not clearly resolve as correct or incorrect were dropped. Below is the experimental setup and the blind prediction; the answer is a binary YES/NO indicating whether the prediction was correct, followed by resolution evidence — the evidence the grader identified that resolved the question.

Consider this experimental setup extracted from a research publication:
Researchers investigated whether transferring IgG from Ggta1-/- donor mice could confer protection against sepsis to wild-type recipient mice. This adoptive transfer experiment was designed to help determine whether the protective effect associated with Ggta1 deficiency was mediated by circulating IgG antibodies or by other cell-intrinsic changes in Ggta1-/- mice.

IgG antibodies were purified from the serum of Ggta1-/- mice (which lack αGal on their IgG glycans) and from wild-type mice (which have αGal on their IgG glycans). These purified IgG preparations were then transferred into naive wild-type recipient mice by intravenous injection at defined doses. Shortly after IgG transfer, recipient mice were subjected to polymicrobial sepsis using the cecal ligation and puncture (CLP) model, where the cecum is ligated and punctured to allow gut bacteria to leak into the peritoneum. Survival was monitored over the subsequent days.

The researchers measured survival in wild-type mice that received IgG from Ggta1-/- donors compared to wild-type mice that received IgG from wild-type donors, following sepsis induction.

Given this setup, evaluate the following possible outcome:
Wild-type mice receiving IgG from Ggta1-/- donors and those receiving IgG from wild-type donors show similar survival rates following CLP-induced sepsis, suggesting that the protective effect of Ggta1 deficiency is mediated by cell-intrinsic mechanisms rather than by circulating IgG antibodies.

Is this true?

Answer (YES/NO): NO